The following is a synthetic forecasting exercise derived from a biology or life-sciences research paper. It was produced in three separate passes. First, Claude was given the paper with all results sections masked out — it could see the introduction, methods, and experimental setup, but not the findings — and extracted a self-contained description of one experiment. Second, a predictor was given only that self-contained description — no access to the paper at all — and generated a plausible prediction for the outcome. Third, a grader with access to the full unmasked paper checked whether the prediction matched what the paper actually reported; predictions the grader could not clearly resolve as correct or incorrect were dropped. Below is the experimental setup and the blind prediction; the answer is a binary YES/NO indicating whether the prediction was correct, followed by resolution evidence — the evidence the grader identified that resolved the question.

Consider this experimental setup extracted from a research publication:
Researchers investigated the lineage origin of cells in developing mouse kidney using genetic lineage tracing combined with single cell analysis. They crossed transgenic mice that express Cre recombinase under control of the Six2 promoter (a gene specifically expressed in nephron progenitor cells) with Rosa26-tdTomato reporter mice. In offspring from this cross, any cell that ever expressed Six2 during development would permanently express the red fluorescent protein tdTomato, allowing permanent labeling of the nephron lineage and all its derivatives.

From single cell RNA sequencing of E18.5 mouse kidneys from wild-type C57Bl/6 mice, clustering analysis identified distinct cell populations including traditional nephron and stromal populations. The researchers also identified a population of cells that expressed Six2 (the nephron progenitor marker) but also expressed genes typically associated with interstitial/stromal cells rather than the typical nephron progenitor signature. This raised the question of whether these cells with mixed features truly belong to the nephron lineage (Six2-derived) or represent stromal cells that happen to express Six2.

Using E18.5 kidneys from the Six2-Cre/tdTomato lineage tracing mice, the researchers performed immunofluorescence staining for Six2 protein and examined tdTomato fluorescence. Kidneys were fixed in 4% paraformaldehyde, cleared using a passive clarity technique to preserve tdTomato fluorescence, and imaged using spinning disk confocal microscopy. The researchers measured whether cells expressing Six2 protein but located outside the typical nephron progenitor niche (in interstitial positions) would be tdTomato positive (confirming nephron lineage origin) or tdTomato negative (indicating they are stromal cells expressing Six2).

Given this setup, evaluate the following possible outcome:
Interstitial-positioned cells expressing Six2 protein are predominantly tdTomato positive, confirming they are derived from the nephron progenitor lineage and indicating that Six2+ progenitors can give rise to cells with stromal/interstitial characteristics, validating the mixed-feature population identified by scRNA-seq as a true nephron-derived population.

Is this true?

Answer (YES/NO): NO